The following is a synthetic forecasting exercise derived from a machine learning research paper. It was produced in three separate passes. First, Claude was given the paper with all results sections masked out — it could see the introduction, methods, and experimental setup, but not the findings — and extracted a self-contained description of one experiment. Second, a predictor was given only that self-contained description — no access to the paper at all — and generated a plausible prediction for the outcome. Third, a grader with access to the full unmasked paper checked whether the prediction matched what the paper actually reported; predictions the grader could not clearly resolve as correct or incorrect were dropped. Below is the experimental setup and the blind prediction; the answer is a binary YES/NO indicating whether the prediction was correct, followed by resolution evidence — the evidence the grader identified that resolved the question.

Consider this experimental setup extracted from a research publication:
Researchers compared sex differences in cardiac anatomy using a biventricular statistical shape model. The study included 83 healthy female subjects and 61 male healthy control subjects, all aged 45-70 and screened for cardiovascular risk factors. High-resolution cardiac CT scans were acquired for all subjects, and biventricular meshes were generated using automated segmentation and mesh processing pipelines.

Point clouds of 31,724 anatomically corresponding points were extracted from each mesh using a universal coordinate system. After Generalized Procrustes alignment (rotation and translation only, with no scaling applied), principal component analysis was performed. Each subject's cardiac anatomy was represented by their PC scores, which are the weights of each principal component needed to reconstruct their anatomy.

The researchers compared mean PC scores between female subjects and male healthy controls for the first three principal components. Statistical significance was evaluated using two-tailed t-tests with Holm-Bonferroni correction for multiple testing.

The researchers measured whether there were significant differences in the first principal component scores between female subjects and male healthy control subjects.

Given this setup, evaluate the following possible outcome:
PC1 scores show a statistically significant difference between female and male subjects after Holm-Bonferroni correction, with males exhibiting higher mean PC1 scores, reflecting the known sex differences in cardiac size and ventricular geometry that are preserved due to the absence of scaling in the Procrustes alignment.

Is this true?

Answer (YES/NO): NO